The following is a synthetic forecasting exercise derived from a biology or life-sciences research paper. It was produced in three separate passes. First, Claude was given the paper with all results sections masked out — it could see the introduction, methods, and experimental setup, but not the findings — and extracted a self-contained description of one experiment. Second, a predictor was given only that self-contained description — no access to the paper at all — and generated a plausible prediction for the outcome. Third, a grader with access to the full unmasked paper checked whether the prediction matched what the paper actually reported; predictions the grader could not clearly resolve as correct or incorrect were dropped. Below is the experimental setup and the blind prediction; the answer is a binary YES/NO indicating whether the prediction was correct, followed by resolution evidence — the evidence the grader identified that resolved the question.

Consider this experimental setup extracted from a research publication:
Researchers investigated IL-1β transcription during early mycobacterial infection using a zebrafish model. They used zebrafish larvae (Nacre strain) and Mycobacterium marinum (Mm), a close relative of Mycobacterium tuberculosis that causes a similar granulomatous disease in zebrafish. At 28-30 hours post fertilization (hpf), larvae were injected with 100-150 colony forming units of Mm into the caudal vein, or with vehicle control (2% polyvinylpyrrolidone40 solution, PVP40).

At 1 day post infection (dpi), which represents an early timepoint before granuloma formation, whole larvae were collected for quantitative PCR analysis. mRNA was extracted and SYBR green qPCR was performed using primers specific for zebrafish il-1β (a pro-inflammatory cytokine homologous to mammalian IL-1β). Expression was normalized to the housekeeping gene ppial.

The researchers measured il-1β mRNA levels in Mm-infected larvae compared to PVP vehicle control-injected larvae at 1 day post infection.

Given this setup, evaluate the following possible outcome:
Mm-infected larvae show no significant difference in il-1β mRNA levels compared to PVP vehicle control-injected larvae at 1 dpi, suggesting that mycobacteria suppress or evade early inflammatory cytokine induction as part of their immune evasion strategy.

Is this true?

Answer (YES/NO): NO